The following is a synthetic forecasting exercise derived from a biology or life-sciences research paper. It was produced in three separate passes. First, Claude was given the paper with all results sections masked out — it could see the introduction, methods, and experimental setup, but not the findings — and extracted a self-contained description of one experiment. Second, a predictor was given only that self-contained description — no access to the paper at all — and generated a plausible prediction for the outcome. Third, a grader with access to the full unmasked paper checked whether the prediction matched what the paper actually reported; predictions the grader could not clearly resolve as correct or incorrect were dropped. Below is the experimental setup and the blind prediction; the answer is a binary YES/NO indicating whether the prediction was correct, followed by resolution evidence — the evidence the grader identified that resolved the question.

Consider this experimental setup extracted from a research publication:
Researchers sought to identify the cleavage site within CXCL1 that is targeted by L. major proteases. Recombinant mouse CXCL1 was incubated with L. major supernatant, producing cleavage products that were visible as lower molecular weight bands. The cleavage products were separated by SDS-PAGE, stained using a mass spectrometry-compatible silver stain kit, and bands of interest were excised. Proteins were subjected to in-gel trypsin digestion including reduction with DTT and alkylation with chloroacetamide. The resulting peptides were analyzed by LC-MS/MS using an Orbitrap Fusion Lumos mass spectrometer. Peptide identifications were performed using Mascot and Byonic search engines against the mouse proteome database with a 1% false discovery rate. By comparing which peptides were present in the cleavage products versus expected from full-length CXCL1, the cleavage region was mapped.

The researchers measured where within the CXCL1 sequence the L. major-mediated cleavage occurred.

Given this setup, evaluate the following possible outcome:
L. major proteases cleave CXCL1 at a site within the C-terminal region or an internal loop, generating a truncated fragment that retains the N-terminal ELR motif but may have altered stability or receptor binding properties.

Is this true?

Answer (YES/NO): YES